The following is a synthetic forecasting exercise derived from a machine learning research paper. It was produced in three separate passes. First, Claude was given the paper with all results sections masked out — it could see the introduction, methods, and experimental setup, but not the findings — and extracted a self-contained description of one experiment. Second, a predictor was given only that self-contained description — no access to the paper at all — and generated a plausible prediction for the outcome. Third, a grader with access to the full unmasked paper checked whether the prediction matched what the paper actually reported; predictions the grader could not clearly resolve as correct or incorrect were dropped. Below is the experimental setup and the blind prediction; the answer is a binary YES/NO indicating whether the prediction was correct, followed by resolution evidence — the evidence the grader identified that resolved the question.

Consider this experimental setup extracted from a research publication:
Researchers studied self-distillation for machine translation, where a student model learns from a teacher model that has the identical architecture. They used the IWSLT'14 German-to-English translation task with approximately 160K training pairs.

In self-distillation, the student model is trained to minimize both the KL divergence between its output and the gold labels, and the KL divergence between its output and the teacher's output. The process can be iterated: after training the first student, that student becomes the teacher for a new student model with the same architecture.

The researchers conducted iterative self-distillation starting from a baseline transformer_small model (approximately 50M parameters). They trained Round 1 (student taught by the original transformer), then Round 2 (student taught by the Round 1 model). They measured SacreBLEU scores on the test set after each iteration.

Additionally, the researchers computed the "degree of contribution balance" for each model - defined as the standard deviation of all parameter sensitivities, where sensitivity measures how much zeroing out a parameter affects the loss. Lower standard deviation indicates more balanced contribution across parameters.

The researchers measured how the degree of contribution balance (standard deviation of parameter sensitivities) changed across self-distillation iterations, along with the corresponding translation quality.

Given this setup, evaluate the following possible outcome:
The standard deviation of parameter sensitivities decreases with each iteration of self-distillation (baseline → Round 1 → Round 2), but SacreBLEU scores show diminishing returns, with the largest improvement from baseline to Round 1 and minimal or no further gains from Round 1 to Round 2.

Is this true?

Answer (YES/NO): YES